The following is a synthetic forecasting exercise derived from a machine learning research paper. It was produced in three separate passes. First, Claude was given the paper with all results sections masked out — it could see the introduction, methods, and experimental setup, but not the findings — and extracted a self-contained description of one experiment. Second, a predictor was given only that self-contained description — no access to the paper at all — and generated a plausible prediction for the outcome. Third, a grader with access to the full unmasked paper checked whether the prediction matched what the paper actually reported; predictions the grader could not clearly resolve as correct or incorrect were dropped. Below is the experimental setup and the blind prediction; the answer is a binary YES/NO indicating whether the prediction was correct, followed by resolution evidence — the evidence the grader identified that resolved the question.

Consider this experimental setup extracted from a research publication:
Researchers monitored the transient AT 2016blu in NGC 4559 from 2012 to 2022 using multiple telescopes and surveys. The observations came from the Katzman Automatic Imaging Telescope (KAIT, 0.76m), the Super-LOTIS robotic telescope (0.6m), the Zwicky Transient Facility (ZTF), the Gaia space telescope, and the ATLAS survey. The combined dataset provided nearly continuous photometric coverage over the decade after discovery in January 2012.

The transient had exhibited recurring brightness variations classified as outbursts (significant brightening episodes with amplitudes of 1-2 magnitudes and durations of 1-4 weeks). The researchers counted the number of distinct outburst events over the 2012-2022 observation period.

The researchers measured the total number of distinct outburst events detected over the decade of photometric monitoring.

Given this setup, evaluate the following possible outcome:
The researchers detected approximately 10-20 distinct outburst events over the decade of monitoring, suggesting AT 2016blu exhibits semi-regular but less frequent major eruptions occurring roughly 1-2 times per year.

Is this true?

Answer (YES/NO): YES